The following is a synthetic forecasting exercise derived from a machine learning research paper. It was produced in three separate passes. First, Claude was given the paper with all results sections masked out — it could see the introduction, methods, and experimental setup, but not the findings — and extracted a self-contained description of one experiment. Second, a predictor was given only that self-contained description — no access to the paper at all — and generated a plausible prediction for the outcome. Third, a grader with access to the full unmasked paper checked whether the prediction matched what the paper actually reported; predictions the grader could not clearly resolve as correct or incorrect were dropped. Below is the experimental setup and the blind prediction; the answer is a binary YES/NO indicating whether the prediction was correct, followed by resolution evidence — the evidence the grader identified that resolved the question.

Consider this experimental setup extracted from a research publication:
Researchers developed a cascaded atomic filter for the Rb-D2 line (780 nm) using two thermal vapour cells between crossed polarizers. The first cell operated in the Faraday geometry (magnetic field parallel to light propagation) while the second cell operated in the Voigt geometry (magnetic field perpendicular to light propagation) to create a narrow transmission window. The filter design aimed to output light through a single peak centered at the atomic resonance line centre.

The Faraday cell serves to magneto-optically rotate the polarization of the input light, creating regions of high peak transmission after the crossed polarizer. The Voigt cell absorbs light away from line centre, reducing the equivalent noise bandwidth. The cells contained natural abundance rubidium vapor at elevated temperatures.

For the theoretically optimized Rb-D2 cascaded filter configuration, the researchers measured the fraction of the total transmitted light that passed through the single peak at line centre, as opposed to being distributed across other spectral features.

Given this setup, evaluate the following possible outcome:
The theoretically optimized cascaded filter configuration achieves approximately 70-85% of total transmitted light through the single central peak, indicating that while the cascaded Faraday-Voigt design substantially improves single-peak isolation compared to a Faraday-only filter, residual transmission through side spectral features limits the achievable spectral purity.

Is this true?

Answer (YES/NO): NO